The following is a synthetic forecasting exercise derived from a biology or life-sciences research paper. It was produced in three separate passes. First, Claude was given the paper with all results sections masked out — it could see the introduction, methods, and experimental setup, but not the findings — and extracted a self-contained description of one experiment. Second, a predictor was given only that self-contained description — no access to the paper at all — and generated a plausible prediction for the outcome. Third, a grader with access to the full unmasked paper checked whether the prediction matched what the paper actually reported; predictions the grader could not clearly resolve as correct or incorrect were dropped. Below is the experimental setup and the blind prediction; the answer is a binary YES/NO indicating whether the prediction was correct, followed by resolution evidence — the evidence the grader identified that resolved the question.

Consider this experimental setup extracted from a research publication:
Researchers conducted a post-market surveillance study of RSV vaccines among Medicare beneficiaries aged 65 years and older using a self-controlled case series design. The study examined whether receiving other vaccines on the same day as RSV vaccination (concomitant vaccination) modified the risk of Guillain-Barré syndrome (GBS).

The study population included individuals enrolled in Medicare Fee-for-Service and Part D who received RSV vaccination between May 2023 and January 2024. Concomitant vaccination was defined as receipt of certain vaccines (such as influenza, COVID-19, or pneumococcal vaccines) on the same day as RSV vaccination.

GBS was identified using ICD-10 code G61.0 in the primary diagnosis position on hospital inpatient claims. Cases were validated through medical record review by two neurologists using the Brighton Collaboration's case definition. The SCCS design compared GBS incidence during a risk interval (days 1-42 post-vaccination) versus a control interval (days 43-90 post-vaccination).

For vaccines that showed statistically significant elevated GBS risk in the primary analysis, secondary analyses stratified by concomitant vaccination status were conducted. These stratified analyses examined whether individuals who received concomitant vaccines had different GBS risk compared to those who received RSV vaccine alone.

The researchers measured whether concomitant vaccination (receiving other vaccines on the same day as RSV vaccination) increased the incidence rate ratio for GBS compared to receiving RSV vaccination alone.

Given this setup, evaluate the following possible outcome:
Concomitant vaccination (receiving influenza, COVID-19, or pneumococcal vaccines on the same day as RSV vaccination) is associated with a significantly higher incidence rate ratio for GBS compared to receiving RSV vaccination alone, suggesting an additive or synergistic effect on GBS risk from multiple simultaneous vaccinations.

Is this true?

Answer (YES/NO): NO